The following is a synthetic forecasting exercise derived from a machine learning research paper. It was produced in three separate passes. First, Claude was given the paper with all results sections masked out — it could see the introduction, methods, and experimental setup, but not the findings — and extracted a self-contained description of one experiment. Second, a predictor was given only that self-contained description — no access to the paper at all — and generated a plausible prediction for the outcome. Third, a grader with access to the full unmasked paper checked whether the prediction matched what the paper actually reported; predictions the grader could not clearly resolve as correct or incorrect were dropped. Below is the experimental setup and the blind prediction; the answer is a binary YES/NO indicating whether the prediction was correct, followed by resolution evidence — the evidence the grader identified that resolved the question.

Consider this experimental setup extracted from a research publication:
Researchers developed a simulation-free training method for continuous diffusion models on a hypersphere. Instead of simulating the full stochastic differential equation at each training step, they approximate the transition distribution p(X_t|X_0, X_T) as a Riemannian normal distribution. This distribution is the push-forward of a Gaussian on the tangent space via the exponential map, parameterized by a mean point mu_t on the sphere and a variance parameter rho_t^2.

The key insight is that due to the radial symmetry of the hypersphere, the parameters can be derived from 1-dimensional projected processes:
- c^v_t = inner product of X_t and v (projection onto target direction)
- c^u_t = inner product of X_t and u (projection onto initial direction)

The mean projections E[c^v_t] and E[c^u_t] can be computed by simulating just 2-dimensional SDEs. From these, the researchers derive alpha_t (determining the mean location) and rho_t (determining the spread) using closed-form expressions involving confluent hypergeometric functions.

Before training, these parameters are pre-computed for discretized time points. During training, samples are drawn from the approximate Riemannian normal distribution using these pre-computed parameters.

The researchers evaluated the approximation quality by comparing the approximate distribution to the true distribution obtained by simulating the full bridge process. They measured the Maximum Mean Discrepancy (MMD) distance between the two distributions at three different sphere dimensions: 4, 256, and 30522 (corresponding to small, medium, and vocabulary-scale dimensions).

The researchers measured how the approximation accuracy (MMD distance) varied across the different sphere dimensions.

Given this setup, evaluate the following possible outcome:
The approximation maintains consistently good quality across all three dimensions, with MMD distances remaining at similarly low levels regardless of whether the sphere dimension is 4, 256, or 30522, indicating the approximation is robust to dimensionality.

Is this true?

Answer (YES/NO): NO